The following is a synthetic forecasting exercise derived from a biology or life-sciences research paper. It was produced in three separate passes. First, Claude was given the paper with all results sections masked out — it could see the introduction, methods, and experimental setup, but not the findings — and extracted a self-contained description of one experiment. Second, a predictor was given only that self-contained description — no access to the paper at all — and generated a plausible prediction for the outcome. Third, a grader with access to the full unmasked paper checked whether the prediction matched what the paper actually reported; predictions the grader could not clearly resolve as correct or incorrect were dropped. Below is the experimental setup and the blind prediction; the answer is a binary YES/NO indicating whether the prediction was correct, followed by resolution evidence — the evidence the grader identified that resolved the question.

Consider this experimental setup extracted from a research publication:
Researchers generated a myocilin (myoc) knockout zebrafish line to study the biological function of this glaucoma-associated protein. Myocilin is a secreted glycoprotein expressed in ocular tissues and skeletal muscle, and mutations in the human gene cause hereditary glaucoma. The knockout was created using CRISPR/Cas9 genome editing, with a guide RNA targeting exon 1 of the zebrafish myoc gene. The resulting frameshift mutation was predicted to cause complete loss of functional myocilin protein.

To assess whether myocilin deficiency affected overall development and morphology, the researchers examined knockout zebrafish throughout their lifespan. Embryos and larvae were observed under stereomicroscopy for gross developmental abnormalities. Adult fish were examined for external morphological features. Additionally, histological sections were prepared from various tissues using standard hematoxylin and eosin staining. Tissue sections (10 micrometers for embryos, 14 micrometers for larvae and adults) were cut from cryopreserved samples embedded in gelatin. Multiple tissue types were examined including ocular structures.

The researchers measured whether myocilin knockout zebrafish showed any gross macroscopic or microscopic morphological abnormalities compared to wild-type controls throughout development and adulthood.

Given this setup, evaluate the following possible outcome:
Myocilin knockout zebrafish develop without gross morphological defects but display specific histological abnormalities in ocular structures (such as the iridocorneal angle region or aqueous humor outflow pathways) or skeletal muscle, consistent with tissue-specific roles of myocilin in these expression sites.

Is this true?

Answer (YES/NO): NO